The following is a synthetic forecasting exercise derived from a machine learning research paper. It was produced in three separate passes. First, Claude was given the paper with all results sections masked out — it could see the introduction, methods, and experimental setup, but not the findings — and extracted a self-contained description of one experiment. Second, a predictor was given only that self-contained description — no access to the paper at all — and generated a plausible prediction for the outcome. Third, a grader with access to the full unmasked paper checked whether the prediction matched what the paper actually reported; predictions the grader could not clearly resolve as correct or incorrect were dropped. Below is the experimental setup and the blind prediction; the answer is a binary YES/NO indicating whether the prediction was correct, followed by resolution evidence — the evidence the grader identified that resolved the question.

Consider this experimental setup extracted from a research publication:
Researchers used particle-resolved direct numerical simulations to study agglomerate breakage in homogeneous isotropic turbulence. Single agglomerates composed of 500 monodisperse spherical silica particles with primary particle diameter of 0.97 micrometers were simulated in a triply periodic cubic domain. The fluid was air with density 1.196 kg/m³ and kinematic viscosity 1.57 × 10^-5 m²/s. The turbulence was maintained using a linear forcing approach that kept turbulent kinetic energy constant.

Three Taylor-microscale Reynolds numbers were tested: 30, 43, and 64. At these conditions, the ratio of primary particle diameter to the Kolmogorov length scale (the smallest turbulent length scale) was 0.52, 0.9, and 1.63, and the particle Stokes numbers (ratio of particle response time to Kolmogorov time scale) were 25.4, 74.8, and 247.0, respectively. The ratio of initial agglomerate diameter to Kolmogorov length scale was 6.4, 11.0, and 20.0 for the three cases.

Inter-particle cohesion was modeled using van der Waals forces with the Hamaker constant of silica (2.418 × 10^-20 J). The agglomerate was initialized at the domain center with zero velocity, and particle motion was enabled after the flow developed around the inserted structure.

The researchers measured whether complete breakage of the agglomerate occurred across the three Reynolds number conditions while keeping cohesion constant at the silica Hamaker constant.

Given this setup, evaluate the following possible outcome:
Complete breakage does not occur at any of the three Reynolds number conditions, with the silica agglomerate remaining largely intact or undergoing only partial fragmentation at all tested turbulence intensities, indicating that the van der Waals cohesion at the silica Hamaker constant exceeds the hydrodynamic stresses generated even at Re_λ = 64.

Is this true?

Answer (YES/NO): NO